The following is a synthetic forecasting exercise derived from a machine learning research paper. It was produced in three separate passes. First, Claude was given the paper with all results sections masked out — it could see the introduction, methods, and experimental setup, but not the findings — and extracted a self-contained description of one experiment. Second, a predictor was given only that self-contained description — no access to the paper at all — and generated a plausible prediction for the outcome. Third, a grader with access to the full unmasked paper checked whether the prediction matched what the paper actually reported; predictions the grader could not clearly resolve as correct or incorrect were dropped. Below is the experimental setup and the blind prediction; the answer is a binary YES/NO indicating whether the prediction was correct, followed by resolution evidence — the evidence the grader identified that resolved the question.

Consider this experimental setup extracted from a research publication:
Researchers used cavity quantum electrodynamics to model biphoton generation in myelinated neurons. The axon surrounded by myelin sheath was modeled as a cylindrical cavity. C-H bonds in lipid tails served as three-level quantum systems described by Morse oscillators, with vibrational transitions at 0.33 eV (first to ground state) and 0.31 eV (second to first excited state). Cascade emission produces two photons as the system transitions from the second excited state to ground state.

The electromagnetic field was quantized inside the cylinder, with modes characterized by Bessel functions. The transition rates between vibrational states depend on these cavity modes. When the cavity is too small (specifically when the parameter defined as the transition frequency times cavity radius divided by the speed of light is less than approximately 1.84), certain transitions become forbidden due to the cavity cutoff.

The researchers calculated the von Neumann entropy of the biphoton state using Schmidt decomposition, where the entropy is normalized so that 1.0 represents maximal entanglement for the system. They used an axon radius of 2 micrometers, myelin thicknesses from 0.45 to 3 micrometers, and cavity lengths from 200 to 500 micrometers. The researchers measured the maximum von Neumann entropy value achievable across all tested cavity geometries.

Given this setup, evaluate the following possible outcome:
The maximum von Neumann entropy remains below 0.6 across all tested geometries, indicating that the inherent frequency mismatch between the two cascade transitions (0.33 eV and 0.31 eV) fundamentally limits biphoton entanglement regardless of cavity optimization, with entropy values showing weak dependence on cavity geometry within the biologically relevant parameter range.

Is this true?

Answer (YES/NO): NO